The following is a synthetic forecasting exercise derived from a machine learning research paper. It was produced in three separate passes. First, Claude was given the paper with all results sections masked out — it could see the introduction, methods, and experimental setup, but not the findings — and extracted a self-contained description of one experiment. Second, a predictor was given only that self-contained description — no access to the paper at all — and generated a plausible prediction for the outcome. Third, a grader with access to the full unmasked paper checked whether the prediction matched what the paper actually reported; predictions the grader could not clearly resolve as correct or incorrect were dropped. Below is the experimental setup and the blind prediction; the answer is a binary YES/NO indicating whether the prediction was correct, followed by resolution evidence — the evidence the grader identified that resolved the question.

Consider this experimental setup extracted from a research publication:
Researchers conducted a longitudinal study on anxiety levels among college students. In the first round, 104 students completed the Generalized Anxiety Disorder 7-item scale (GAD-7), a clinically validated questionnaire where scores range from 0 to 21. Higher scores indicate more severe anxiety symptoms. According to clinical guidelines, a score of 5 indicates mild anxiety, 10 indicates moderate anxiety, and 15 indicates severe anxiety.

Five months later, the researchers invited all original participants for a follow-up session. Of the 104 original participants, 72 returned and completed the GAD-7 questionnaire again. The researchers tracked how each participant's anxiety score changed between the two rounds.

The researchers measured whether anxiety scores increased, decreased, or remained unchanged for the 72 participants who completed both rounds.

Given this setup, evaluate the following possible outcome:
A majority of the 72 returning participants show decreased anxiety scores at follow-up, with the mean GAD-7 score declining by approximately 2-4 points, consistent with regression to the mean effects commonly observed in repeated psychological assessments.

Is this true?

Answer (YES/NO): NO